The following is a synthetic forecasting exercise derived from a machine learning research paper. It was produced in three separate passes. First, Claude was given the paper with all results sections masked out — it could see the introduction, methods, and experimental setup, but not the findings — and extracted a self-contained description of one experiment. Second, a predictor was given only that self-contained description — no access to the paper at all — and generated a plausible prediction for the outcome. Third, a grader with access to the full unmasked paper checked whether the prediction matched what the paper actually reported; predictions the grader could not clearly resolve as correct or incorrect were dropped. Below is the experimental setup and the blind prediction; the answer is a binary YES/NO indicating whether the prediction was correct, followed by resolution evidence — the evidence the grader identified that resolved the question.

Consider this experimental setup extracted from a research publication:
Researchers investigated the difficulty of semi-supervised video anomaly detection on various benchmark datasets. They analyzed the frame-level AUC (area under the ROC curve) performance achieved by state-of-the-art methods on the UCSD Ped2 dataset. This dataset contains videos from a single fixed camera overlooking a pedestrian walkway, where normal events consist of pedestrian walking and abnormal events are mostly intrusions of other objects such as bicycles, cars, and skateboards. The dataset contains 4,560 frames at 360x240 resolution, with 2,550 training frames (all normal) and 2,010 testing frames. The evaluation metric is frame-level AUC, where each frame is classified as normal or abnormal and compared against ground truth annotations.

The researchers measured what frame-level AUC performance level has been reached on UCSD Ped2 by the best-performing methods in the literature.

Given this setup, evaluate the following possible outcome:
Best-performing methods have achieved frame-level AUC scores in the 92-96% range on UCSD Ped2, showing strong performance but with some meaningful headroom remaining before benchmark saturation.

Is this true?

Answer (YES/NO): NO